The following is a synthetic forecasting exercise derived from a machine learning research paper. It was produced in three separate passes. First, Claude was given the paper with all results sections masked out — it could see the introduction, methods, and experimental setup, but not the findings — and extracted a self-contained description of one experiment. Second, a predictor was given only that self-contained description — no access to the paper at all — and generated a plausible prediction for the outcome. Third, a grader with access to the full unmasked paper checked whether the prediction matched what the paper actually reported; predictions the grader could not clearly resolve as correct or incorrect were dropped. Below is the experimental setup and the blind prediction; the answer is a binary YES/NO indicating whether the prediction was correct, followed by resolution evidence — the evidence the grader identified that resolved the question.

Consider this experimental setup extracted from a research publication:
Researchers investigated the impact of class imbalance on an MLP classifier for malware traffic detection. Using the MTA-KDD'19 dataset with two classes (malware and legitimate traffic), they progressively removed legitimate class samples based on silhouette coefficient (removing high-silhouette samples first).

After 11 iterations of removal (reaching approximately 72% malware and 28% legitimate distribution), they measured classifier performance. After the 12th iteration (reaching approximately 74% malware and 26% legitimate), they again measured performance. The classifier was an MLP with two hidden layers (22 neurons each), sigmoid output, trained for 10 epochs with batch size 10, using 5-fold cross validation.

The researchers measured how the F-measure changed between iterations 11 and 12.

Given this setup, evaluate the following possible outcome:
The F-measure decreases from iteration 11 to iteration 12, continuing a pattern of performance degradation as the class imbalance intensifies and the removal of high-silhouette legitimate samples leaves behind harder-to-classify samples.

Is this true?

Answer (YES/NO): YES